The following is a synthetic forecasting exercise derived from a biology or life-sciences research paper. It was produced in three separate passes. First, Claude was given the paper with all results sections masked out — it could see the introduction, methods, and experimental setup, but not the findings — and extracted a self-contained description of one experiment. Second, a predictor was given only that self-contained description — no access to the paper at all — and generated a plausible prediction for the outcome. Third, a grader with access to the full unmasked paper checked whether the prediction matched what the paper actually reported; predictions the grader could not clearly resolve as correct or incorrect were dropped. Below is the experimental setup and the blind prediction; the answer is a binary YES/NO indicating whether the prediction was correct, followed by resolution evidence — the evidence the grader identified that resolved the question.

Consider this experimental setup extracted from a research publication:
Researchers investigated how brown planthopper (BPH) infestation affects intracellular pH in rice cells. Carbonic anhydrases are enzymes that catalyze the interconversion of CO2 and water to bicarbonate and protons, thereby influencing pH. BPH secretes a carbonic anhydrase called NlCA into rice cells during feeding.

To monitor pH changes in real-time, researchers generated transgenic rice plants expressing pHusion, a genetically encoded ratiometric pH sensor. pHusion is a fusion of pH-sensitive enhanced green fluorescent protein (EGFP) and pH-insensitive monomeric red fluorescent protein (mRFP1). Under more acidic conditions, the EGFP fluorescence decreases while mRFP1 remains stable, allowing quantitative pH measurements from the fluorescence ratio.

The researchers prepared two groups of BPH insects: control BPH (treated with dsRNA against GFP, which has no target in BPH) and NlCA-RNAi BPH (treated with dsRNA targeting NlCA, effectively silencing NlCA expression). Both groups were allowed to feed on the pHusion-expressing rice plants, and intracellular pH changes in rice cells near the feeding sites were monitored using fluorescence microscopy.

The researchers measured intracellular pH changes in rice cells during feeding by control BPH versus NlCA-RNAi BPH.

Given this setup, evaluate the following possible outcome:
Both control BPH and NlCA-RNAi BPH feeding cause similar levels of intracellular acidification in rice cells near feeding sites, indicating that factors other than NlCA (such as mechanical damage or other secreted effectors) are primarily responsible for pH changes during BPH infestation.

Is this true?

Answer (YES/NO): NO